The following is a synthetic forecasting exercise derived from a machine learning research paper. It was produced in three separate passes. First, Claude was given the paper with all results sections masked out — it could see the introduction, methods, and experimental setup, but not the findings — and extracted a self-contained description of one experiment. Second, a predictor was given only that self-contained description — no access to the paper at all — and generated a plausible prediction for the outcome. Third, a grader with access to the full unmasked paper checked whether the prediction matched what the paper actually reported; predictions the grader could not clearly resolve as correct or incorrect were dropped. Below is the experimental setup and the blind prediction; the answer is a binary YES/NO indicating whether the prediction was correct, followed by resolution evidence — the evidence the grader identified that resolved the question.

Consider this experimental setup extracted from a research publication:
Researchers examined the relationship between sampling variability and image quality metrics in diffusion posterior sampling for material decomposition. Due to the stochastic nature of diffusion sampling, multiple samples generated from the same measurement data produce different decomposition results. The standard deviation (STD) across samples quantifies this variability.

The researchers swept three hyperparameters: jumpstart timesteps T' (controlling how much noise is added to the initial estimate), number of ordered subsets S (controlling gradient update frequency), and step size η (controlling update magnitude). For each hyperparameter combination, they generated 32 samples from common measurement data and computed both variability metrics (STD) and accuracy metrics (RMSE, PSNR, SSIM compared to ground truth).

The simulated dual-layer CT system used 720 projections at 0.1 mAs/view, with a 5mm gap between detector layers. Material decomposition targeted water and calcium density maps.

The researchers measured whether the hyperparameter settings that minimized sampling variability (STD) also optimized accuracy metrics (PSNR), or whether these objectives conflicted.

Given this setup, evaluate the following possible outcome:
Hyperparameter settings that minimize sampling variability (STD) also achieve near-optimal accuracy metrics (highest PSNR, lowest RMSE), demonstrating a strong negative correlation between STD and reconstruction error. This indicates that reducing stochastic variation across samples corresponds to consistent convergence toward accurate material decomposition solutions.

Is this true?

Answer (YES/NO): YES